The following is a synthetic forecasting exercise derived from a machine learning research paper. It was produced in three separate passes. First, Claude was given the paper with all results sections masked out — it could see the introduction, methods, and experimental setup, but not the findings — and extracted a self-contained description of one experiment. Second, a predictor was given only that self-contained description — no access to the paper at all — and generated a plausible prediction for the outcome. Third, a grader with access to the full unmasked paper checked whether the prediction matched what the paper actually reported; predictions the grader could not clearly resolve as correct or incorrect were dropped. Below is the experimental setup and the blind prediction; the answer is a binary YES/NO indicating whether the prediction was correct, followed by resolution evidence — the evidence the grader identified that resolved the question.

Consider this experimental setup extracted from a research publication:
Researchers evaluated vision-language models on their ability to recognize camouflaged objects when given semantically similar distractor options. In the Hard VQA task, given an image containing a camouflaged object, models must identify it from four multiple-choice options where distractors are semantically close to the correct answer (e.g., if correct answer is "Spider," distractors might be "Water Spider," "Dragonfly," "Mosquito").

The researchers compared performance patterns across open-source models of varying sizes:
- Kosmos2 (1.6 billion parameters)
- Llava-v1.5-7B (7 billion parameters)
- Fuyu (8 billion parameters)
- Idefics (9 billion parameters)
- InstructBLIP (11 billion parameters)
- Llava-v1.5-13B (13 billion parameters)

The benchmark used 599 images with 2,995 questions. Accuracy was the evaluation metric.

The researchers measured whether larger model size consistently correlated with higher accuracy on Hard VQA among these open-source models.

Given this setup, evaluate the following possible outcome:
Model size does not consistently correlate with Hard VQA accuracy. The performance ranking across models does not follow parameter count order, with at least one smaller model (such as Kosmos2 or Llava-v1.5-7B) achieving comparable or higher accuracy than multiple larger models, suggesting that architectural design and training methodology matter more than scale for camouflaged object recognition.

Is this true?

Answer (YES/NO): YES